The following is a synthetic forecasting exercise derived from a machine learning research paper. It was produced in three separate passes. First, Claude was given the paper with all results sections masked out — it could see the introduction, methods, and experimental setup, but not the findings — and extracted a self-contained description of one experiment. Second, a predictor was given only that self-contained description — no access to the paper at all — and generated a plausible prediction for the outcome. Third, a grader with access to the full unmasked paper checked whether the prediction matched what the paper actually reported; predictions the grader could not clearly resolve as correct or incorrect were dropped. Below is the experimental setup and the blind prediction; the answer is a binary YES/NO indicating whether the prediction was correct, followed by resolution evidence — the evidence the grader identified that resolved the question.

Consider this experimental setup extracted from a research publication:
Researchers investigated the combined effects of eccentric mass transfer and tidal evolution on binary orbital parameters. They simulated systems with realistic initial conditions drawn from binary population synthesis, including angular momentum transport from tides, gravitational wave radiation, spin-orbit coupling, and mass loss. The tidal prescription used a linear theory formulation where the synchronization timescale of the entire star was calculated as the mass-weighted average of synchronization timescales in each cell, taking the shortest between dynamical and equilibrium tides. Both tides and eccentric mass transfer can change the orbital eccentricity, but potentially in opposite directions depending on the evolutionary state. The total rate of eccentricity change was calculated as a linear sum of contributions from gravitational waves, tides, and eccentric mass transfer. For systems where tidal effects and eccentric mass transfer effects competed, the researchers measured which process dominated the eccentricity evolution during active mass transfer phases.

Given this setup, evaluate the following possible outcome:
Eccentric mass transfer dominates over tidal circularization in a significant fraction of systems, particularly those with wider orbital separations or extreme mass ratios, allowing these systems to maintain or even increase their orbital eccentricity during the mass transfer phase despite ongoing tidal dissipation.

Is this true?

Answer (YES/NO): NO